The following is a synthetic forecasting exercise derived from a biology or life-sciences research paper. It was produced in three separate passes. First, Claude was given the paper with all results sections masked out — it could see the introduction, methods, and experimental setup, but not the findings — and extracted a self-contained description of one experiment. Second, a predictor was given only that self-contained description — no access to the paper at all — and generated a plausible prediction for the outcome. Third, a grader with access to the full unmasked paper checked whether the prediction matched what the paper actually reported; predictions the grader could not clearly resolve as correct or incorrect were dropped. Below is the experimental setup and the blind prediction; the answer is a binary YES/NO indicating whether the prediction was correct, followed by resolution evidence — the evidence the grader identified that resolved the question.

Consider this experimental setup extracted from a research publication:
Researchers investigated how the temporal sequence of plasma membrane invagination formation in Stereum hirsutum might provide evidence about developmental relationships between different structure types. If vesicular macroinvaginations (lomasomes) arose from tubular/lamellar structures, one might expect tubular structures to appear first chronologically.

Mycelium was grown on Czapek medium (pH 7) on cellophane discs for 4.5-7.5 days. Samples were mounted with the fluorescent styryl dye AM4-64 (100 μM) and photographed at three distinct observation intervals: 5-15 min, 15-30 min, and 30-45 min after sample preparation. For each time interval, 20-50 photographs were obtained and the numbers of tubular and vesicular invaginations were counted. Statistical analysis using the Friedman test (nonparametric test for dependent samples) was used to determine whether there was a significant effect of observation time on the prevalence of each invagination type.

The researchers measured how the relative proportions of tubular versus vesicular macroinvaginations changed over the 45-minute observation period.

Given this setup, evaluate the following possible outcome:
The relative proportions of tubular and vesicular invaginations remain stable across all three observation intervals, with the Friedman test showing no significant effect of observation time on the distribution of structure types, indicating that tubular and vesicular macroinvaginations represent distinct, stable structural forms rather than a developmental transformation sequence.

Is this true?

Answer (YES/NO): NO